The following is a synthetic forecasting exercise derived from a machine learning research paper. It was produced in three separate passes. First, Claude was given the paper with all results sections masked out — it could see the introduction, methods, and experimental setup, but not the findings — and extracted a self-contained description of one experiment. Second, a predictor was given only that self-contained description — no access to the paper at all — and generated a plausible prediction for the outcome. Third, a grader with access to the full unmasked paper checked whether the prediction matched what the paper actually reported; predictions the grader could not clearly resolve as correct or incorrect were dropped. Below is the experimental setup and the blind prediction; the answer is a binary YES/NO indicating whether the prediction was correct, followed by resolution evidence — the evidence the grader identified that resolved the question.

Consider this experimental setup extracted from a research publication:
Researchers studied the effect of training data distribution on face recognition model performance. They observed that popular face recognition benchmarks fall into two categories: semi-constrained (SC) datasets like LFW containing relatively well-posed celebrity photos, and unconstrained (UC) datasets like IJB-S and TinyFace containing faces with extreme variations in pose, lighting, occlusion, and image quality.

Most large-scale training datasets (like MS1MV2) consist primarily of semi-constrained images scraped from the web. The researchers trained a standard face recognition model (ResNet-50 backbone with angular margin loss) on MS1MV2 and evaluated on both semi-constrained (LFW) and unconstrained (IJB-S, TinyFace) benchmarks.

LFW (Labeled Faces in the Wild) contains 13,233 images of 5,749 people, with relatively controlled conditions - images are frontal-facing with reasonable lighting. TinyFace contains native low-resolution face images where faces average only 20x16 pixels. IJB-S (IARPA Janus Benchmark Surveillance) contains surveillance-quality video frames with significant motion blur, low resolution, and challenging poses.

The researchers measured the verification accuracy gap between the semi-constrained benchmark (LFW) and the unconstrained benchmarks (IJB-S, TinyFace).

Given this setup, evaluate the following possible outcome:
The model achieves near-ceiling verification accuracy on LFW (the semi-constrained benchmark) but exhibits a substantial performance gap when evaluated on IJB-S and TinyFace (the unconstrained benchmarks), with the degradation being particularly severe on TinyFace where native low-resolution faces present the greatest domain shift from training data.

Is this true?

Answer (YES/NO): NO